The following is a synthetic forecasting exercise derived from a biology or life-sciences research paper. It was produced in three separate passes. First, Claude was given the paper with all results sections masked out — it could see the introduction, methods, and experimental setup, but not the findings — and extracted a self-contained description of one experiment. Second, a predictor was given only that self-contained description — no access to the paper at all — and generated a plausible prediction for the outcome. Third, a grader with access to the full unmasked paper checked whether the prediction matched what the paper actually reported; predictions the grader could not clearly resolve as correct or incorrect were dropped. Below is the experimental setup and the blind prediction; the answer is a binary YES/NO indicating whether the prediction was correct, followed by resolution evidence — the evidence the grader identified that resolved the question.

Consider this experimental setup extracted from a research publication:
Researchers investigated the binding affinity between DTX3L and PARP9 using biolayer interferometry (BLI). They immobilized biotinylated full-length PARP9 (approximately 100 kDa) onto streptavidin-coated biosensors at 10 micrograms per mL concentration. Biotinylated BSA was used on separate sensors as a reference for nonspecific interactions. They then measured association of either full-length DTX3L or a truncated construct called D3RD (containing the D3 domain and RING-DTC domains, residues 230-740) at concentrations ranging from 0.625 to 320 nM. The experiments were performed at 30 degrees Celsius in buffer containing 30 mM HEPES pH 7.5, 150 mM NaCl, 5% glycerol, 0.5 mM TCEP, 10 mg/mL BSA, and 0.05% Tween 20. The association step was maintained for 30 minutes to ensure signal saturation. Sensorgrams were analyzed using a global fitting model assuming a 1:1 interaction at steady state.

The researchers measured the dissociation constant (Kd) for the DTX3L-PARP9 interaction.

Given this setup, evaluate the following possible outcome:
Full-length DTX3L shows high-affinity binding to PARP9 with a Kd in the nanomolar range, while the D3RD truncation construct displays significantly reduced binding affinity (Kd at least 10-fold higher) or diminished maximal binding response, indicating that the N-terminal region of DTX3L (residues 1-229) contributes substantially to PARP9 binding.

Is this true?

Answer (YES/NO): NO